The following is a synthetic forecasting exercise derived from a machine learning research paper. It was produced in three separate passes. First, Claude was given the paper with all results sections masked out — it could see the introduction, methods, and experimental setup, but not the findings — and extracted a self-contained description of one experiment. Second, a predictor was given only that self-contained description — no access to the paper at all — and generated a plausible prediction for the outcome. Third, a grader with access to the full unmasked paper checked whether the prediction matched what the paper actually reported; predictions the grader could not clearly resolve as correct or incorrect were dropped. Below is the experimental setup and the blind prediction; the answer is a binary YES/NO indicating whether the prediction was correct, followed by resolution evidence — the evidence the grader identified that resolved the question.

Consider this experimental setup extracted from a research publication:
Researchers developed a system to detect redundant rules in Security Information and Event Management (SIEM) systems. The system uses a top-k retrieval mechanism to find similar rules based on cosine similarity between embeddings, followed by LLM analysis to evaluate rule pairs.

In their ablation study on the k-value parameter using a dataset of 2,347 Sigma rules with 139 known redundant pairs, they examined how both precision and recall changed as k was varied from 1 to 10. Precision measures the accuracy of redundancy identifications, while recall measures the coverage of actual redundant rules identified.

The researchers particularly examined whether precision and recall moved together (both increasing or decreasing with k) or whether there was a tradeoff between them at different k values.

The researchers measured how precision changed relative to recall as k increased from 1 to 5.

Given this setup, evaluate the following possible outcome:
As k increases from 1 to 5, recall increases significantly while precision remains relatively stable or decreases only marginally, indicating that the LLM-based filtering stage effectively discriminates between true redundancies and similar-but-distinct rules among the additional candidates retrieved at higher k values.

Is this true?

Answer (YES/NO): NO